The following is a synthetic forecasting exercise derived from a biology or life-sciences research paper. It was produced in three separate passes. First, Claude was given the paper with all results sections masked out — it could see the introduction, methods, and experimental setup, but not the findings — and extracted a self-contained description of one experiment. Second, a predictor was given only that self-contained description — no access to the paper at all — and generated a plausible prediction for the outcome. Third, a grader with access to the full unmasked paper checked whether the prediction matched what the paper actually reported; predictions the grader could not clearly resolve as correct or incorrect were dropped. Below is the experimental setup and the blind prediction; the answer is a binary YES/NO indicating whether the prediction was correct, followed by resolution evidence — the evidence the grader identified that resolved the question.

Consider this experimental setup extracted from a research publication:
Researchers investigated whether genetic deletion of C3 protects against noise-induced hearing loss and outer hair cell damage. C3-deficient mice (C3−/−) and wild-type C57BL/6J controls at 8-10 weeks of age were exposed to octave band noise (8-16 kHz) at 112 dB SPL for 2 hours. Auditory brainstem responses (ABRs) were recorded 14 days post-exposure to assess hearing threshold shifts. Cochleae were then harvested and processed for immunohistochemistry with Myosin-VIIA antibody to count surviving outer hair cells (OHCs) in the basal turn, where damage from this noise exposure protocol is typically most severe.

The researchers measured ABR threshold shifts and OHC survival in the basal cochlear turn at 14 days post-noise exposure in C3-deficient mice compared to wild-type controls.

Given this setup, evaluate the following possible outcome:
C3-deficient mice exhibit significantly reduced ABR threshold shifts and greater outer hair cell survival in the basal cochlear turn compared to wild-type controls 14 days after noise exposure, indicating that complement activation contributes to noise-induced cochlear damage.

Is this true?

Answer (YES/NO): NO